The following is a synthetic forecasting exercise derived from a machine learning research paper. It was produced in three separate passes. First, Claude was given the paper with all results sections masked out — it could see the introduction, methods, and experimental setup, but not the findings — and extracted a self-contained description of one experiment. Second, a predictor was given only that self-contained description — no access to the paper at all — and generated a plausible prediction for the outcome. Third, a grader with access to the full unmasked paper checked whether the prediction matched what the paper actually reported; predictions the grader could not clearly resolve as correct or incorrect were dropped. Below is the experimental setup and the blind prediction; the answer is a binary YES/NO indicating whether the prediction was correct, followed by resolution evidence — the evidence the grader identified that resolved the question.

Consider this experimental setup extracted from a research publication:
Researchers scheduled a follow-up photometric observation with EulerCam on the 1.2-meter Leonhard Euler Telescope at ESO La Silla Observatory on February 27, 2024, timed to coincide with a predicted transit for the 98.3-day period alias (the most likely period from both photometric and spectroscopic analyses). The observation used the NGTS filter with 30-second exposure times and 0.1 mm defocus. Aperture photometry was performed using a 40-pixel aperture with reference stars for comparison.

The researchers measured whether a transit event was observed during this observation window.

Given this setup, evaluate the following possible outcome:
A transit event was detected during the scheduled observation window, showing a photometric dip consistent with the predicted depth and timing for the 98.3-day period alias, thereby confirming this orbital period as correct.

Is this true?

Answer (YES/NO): YES